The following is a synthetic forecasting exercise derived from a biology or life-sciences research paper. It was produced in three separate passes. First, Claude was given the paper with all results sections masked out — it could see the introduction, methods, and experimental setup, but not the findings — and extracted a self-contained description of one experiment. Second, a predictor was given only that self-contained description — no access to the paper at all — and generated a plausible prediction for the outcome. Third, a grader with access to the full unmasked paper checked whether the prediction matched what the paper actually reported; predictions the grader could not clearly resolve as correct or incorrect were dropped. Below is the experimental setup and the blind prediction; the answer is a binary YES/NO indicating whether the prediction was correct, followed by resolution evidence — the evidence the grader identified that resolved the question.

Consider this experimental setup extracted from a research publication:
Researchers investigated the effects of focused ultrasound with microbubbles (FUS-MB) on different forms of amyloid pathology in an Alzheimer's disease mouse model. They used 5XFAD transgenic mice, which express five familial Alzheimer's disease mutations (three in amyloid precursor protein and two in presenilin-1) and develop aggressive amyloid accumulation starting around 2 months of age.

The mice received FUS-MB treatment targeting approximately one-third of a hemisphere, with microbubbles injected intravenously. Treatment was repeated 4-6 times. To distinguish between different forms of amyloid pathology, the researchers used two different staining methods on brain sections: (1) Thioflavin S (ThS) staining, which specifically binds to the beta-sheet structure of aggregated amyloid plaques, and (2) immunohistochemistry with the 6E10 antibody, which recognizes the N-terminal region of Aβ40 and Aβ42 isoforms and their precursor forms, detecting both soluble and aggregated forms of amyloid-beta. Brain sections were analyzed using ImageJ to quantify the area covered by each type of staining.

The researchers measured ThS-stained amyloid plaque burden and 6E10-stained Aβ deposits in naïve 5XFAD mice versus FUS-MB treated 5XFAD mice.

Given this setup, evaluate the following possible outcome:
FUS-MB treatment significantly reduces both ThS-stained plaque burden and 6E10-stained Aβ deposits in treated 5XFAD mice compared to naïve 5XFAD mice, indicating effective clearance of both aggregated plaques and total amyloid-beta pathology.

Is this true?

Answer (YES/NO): NO